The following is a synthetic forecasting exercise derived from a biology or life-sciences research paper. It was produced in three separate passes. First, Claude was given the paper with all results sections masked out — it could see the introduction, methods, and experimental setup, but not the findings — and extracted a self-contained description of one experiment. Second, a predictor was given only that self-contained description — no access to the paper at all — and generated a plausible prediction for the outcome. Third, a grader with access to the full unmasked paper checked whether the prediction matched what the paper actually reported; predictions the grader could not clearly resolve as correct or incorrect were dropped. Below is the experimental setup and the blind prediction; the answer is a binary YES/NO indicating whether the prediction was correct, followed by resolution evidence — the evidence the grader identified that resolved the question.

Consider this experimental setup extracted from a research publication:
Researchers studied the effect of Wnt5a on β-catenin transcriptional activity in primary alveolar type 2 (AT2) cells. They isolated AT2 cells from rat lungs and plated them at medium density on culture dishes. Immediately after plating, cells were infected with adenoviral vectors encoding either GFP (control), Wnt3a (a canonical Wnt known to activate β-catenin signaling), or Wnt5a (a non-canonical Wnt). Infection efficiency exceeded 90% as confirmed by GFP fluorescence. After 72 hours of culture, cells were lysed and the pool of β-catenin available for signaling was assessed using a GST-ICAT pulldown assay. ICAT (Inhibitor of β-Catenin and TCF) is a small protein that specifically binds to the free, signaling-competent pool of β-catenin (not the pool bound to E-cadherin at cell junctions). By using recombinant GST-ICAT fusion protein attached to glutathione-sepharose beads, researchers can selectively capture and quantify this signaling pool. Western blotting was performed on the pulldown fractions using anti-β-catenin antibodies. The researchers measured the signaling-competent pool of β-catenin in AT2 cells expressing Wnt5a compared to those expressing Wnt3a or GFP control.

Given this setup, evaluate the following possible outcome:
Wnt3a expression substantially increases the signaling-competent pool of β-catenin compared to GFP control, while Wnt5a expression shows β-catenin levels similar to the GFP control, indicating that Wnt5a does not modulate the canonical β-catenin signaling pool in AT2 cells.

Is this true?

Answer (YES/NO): NO